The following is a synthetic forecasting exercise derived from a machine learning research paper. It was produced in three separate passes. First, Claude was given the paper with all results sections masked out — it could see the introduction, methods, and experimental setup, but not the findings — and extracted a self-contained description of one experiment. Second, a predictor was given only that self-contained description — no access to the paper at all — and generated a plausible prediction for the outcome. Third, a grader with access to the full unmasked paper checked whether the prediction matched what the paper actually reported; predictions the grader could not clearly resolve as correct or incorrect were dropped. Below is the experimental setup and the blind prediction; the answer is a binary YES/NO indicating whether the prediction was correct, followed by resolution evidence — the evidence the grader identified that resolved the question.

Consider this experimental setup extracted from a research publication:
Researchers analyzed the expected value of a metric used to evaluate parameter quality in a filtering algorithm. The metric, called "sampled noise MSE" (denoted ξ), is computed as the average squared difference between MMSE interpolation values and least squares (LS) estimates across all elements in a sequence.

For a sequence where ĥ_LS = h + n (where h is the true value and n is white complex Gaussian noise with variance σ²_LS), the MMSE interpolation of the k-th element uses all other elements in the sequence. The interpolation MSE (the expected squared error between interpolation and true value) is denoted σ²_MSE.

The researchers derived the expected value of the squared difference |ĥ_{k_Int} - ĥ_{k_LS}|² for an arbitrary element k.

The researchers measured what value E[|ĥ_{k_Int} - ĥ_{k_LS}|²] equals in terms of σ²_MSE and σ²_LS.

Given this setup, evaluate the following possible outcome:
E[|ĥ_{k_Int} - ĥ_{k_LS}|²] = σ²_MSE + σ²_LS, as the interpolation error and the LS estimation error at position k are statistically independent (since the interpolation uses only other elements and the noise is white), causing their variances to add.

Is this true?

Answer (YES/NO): YES